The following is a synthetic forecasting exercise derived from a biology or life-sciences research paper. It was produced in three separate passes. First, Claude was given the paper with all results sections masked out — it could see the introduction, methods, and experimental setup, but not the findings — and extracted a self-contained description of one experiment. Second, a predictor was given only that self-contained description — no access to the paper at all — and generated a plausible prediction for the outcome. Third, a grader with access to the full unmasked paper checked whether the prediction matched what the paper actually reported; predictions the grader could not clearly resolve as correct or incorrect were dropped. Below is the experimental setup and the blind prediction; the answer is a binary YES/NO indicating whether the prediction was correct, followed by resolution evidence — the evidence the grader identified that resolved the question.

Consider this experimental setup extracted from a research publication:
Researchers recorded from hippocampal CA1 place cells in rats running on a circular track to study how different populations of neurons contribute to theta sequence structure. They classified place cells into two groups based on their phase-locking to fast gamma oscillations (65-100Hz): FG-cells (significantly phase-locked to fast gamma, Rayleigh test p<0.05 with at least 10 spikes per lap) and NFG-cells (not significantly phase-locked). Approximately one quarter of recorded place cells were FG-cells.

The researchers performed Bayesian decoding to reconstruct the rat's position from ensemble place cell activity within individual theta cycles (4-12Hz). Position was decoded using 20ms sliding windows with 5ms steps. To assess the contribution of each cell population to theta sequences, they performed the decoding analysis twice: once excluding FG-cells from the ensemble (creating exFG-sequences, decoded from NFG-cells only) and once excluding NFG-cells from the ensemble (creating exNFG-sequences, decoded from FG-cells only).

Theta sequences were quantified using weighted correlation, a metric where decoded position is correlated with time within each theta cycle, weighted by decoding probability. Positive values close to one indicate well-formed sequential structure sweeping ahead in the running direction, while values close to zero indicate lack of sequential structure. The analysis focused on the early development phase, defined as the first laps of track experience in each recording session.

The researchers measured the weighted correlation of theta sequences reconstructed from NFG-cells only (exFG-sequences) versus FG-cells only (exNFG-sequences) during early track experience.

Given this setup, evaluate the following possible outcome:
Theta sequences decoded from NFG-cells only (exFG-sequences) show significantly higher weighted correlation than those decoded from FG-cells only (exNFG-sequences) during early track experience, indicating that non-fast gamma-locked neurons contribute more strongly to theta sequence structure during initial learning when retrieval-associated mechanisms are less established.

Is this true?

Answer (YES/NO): NO